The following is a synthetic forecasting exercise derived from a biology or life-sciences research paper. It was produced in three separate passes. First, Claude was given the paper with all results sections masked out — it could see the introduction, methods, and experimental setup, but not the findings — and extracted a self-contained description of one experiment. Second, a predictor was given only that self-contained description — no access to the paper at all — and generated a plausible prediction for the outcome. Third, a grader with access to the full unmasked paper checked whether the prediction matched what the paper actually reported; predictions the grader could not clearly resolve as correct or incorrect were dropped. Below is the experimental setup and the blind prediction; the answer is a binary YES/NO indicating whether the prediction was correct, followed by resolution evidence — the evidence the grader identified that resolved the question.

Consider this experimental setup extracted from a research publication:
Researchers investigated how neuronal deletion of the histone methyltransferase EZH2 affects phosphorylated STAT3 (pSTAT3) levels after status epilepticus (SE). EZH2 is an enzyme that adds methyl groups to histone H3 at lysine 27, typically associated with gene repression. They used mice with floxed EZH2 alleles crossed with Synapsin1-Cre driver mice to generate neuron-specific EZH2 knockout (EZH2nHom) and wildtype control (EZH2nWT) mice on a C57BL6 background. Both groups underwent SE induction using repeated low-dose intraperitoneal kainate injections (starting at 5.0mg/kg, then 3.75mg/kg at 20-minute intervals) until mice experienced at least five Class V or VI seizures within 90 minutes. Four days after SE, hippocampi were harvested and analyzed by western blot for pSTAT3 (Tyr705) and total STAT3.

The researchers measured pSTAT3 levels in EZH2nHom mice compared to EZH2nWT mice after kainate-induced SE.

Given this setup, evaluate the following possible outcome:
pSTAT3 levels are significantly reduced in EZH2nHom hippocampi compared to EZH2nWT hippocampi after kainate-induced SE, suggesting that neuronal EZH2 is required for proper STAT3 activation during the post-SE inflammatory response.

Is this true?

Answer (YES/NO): NO